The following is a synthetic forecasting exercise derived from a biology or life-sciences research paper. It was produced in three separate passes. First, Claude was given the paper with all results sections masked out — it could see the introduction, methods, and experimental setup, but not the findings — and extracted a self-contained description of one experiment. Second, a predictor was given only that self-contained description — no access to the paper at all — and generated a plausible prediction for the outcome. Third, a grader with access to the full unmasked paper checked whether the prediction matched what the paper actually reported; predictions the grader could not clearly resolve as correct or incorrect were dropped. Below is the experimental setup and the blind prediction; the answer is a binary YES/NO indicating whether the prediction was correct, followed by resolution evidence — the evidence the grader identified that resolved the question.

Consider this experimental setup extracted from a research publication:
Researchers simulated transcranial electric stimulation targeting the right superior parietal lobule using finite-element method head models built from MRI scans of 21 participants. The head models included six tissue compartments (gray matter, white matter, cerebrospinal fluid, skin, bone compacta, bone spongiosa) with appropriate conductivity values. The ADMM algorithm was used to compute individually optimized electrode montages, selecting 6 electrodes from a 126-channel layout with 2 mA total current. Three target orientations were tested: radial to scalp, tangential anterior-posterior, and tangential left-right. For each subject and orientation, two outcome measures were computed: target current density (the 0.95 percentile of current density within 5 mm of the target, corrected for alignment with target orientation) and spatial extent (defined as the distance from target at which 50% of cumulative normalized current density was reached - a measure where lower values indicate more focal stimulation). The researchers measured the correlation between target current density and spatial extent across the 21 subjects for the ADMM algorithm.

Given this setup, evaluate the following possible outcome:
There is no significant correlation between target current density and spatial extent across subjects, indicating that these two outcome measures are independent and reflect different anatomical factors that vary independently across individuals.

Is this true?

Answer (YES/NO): YES